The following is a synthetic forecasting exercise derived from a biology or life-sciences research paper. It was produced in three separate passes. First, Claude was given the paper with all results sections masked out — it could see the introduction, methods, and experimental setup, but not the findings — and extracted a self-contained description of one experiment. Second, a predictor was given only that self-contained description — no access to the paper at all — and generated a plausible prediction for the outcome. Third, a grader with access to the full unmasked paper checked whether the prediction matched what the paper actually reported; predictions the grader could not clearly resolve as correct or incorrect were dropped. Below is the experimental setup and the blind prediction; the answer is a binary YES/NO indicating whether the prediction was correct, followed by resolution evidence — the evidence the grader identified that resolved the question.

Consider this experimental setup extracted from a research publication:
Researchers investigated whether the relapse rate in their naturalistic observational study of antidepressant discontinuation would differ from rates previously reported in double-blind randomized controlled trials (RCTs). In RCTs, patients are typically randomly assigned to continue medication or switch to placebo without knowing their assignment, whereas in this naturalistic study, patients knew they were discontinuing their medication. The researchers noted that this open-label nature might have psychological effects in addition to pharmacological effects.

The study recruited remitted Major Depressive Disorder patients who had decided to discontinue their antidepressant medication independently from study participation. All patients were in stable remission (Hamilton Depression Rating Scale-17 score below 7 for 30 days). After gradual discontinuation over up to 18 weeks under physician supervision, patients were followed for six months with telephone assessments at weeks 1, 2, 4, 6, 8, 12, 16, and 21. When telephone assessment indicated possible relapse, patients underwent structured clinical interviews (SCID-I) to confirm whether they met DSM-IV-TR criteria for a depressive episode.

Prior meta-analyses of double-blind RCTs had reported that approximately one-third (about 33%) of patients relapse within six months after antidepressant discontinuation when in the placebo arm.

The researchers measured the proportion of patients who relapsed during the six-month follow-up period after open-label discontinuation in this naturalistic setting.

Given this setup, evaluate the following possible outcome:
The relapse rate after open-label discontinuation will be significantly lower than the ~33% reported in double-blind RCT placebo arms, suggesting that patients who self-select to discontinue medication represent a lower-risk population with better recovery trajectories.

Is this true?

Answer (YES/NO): NO